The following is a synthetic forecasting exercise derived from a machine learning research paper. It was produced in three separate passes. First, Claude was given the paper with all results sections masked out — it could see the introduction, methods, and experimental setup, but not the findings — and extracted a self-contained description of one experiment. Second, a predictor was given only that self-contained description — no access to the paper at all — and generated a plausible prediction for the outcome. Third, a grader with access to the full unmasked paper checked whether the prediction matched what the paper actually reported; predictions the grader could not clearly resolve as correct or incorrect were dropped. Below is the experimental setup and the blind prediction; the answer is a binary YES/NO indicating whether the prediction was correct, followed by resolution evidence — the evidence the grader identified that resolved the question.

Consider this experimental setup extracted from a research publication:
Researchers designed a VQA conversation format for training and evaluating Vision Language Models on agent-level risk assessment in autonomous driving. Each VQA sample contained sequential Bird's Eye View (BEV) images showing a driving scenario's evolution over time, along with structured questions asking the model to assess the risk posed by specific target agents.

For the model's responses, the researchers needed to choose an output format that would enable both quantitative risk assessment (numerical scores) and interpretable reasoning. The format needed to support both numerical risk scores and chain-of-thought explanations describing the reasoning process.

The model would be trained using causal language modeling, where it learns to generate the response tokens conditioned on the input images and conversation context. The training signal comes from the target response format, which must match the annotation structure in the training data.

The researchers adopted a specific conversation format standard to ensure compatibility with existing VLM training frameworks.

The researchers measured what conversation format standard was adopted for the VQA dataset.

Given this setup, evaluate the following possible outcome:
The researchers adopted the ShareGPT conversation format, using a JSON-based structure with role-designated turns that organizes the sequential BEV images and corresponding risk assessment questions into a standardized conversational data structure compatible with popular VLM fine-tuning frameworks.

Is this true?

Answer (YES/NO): NO